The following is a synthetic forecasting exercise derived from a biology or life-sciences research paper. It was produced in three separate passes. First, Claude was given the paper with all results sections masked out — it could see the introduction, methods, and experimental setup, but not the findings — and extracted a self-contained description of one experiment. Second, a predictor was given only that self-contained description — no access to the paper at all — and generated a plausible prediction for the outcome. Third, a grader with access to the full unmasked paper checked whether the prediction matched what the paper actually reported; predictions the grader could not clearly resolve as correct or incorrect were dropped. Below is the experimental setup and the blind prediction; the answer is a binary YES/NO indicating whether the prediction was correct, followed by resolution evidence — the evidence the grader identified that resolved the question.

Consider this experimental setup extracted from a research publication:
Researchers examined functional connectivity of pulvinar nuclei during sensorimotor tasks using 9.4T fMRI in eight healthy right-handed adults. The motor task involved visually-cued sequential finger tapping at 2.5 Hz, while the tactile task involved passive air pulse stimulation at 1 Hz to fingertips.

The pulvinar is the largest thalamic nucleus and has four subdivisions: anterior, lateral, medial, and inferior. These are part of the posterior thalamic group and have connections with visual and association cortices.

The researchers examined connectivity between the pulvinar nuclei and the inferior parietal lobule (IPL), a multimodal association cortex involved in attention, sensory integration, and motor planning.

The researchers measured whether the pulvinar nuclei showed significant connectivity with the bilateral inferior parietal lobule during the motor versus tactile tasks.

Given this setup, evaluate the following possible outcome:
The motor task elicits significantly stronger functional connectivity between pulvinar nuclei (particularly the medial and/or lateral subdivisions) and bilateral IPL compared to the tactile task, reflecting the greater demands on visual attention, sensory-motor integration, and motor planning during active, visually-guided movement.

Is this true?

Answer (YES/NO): NO